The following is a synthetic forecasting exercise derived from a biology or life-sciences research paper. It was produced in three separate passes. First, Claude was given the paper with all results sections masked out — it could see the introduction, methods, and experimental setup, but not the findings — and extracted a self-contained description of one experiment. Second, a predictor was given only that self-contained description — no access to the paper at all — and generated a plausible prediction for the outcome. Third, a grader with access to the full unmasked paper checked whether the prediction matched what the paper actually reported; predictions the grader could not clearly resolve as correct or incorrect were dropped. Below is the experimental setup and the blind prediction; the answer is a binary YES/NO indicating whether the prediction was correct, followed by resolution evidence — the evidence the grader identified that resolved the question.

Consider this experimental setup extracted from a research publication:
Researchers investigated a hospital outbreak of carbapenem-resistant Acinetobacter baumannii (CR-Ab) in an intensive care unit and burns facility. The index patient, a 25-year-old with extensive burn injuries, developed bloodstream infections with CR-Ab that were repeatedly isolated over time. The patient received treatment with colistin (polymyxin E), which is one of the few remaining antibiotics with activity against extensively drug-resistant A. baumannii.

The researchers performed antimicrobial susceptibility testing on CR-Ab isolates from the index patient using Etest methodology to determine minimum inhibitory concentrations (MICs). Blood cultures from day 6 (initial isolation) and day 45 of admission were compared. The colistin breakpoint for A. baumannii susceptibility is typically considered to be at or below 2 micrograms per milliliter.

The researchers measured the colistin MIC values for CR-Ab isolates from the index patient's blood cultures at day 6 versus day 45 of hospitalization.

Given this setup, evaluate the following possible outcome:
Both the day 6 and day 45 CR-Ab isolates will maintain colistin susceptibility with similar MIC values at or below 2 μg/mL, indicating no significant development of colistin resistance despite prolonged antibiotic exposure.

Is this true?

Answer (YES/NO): NO